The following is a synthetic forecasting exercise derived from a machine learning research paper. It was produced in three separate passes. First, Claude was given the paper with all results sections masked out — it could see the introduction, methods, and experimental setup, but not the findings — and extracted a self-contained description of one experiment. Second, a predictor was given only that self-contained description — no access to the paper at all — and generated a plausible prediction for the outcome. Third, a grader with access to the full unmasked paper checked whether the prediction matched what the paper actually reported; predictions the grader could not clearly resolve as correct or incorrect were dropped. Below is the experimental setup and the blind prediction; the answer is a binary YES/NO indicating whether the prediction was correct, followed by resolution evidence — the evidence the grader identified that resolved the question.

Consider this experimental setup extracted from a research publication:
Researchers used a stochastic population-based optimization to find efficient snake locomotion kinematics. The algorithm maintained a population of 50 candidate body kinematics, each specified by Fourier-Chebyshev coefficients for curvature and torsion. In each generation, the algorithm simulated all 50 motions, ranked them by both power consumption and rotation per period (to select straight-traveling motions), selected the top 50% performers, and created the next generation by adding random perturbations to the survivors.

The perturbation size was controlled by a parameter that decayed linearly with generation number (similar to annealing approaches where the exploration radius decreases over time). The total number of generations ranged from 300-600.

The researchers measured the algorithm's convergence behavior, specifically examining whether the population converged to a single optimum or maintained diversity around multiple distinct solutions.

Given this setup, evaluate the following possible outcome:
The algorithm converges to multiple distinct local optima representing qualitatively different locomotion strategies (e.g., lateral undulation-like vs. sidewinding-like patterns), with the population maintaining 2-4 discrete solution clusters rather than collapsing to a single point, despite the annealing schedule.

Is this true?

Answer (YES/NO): NO